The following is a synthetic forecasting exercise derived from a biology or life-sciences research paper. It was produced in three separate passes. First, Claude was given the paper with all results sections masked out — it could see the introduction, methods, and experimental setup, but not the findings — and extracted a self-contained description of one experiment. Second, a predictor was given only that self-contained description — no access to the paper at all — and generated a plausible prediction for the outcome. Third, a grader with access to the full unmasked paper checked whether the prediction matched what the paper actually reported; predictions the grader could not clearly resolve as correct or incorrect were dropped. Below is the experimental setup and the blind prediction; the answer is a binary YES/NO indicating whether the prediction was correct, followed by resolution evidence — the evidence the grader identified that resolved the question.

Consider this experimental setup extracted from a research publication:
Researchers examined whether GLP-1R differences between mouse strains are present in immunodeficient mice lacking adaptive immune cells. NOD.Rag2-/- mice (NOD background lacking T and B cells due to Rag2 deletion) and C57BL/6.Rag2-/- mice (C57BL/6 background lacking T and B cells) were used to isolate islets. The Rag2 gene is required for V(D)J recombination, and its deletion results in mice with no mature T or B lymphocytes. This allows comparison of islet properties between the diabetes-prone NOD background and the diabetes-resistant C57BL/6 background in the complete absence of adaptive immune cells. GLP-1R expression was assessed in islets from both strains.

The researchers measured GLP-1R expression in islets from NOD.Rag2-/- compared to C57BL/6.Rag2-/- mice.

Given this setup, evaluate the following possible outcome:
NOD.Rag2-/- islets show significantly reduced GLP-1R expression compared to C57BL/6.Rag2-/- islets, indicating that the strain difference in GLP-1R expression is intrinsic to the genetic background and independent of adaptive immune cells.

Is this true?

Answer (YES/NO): YES